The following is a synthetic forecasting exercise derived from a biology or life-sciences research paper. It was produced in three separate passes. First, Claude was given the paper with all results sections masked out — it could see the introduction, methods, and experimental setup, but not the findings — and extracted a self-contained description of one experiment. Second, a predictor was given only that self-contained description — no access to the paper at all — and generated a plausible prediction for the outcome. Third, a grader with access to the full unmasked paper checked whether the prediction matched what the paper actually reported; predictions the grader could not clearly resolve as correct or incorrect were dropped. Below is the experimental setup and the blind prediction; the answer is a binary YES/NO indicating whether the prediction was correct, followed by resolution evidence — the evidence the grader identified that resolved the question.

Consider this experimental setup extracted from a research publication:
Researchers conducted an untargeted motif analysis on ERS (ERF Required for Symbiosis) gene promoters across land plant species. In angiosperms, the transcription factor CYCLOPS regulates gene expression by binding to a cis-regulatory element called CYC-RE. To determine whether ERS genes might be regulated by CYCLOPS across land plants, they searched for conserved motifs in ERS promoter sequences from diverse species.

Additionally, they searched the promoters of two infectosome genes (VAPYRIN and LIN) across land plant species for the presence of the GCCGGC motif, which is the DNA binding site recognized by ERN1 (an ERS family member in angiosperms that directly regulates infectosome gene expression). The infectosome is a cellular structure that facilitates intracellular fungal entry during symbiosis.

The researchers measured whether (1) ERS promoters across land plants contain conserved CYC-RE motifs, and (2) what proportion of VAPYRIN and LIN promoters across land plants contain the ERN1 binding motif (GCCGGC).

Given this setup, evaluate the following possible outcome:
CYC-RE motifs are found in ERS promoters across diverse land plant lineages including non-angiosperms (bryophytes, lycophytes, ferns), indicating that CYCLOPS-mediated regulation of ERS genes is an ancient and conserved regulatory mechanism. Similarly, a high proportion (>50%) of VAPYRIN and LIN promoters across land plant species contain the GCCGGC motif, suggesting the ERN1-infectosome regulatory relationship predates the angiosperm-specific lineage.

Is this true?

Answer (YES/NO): YES